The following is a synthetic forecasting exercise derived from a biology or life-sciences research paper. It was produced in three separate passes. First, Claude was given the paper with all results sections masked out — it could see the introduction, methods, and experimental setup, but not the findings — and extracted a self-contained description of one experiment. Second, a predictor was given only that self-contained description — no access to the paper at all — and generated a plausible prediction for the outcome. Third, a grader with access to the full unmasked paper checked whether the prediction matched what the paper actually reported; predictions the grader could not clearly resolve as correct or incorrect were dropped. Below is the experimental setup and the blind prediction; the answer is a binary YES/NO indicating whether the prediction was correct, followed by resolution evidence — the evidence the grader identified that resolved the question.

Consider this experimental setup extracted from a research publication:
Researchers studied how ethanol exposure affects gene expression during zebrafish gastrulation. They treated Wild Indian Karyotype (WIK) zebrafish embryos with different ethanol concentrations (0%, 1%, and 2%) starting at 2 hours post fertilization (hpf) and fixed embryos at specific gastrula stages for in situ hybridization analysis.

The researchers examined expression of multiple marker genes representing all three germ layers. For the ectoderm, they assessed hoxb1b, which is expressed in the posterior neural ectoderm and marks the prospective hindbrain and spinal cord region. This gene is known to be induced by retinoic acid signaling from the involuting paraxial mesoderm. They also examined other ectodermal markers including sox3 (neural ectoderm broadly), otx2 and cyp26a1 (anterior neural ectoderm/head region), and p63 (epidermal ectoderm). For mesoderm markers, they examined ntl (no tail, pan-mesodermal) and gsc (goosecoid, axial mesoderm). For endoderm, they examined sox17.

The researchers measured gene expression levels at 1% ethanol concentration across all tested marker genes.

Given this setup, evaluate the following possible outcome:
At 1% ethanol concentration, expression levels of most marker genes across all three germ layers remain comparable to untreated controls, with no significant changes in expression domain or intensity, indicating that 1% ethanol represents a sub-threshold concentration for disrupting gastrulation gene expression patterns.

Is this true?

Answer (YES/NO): NO